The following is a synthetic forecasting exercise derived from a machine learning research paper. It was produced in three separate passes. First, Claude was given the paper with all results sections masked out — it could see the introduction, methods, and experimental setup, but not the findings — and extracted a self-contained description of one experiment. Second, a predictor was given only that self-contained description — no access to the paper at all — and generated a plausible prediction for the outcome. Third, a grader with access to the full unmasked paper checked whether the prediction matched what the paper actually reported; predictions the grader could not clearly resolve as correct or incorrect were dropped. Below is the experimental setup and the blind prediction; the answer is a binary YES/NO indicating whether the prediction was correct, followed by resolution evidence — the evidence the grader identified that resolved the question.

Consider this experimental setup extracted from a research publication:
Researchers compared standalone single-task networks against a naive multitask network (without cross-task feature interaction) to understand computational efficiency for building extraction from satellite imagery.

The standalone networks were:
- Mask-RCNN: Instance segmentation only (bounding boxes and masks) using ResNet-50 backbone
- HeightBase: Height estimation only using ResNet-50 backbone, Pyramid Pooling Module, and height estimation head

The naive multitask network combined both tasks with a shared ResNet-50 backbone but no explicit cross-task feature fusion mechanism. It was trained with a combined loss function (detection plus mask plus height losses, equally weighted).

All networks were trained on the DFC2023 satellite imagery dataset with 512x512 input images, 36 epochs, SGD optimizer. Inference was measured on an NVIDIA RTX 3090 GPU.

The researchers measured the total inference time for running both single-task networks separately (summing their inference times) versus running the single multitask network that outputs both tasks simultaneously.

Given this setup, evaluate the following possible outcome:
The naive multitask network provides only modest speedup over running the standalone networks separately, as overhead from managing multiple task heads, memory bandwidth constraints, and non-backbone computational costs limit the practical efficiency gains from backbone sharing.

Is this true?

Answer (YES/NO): NO